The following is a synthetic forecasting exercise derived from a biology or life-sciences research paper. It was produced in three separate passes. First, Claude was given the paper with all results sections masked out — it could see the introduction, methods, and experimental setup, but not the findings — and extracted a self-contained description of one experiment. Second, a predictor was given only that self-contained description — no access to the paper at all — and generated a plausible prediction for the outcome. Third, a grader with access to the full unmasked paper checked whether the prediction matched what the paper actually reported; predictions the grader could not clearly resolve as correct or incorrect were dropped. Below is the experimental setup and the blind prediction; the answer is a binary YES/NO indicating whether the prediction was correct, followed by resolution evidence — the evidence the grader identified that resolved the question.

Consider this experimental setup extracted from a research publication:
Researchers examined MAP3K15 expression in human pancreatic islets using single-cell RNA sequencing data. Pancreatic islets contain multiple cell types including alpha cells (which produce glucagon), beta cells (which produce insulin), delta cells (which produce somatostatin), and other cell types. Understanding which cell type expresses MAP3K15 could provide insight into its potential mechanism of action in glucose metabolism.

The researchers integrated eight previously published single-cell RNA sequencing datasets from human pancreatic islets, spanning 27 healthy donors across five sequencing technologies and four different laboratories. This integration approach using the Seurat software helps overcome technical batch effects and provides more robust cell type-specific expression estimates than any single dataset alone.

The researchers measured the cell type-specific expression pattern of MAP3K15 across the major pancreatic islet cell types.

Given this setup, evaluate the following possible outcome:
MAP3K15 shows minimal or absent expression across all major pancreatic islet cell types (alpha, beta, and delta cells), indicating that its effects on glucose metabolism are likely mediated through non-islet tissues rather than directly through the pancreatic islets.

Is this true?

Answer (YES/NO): NO